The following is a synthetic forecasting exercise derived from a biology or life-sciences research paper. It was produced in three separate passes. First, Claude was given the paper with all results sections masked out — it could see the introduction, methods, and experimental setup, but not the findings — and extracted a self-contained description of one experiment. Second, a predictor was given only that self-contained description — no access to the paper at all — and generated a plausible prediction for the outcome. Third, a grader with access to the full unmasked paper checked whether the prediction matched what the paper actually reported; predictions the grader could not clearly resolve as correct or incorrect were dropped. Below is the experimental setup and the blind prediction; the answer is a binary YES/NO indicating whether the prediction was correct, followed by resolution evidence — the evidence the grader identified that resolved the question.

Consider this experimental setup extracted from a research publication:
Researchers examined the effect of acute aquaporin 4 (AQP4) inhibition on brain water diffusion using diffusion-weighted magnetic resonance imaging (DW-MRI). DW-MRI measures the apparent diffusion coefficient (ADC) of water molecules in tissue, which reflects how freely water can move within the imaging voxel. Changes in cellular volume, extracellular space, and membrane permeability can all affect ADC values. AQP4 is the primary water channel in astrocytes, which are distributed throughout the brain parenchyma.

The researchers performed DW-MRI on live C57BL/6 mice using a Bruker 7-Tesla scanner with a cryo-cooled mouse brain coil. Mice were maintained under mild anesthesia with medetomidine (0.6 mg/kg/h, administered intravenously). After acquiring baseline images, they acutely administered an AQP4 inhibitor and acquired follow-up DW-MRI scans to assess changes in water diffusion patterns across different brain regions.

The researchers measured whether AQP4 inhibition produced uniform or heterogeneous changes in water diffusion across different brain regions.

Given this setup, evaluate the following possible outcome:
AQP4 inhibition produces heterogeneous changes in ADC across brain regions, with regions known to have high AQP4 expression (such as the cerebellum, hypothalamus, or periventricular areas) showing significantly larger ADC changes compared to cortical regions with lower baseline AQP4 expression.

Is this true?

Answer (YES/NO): NO